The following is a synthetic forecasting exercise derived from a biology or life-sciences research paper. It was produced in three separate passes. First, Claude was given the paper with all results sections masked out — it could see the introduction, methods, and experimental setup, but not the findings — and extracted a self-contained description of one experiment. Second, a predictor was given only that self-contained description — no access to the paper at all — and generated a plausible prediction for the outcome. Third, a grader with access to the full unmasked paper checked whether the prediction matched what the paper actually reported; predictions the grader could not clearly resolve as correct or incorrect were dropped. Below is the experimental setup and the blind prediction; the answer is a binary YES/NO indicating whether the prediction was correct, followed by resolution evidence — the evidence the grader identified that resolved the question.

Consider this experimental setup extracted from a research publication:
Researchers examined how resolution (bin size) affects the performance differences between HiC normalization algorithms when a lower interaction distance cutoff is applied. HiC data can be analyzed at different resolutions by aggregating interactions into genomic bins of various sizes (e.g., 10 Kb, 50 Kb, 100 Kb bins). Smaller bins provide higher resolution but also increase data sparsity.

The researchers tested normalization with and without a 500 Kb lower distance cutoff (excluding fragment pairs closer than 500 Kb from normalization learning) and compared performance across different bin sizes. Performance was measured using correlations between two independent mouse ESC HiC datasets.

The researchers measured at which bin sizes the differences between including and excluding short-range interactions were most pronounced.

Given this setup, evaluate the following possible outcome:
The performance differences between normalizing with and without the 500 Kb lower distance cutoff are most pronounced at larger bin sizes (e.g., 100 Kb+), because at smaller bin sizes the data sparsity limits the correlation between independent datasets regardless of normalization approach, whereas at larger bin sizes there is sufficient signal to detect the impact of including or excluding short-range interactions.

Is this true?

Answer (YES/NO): NO